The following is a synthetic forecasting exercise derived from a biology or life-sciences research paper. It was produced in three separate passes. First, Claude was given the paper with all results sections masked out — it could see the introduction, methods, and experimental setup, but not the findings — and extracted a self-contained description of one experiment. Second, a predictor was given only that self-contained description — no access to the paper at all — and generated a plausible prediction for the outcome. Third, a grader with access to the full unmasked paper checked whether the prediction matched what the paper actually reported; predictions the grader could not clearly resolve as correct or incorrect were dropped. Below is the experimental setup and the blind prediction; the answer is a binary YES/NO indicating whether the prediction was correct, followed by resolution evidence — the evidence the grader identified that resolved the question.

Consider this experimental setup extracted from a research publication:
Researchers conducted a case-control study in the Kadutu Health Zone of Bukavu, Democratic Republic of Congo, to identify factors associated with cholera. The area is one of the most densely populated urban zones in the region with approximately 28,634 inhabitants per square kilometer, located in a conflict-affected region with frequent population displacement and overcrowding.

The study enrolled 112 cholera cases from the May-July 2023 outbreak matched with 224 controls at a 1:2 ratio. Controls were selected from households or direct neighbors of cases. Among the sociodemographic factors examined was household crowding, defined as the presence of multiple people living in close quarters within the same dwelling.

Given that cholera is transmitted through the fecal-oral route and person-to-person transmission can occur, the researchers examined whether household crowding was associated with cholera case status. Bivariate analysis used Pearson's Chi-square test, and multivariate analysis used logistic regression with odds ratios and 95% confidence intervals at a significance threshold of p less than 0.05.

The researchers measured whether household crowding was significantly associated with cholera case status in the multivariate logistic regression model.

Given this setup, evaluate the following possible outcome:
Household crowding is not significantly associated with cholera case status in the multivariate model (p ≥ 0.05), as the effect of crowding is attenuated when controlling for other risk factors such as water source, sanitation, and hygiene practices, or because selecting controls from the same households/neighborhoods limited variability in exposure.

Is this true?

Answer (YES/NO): YES